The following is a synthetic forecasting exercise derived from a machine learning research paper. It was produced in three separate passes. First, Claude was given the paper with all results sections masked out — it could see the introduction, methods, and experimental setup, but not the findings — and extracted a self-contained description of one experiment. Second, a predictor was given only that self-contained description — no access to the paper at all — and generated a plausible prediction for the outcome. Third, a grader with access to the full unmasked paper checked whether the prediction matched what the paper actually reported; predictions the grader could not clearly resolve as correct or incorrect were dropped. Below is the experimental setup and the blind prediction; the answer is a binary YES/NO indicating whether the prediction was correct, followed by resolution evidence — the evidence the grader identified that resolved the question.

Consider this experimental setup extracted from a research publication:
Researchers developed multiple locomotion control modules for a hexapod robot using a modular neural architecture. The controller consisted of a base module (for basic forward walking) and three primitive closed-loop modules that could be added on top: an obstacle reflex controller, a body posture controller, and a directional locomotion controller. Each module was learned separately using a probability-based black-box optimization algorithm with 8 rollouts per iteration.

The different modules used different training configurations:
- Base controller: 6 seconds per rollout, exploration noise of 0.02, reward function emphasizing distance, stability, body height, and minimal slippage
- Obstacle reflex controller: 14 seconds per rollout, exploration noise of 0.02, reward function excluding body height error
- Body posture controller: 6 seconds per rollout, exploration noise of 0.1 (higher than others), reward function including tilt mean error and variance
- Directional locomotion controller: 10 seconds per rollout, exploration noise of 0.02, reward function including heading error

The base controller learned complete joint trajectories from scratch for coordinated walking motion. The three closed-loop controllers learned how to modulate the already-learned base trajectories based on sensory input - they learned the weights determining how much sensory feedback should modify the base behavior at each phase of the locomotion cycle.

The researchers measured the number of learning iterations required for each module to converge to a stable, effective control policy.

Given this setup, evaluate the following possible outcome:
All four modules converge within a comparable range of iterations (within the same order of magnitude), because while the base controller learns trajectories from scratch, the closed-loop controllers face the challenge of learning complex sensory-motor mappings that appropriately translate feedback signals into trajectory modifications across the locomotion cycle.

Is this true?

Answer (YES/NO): YES